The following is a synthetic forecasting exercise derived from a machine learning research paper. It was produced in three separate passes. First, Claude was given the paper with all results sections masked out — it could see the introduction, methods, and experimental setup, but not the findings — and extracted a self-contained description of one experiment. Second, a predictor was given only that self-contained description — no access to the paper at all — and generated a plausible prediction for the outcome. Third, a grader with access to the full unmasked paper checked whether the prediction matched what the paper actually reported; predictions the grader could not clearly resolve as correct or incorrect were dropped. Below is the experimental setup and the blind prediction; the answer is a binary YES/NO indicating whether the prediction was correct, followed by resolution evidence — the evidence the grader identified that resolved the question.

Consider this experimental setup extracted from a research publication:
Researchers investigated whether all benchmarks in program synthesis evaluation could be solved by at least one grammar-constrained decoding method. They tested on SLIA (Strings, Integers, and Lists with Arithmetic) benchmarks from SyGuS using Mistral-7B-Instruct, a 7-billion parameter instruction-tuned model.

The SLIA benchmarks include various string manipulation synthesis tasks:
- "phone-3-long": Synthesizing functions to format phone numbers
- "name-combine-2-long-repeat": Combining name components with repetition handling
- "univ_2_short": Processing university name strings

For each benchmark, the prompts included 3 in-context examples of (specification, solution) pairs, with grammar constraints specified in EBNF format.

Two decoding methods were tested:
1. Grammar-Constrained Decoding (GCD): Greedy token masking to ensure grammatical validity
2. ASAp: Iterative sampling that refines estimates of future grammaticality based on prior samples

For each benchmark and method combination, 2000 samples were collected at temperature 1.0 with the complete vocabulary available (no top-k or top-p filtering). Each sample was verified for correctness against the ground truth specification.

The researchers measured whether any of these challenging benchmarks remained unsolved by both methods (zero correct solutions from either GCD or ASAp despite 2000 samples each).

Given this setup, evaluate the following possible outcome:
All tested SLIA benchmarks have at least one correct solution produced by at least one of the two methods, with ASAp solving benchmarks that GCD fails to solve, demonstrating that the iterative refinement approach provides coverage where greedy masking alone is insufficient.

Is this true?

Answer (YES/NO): NO